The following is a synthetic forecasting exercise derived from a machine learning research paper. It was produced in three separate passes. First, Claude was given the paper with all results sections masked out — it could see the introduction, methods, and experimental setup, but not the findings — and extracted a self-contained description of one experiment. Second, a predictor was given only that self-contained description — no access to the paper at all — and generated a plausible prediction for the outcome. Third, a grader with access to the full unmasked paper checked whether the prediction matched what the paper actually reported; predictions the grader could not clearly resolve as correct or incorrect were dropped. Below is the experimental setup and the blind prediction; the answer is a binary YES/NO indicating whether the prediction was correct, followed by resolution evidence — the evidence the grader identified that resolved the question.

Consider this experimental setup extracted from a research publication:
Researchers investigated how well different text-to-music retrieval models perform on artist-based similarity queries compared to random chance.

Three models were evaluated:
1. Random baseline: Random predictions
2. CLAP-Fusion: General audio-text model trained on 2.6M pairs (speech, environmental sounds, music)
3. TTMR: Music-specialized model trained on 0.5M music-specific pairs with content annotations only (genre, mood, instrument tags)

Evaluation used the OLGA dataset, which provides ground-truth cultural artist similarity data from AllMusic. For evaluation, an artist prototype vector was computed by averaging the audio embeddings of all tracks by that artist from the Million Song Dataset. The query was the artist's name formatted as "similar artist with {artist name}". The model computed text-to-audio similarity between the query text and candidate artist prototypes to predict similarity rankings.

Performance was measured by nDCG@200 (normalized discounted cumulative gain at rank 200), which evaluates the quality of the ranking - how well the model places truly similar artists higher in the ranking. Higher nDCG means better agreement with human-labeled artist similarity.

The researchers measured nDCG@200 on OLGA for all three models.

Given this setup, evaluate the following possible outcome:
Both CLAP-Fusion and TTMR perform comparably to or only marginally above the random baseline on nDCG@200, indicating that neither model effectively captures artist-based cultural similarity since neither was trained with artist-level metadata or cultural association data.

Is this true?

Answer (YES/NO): YES